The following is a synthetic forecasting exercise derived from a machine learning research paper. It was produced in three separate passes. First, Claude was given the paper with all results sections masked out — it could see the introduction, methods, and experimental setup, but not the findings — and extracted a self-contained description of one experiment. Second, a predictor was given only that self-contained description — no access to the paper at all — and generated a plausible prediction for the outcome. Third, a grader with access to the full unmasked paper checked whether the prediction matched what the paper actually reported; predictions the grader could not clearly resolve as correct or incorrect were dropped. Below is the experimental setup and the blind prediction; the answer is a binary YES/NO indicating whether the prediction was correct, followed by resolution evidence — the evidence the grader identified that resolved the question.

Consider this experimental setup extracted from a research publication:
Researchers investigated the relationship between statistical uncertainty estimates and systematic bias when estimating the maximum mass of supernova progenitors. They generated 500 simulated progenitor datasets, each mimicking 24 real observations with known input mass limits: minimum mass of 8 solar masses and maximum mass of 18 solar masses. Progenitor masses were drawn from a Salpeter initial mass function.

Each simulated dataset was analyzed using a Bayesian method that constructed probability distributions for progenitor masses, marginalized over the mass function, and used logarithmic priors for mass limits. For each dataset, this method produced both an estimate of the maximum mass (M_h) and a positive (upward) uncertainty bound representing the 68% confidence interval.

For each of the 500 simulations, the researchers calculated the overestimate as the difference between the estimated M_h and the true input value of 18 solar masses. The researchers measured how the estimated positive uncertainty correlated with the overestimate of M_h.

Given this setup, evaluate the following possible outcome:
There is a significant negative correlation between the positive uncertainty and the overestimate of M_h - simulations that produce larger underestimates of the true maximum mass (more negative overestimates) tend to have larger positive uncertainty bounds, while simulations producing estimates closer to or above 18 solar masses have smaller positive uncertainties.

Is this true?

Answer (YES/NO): NO